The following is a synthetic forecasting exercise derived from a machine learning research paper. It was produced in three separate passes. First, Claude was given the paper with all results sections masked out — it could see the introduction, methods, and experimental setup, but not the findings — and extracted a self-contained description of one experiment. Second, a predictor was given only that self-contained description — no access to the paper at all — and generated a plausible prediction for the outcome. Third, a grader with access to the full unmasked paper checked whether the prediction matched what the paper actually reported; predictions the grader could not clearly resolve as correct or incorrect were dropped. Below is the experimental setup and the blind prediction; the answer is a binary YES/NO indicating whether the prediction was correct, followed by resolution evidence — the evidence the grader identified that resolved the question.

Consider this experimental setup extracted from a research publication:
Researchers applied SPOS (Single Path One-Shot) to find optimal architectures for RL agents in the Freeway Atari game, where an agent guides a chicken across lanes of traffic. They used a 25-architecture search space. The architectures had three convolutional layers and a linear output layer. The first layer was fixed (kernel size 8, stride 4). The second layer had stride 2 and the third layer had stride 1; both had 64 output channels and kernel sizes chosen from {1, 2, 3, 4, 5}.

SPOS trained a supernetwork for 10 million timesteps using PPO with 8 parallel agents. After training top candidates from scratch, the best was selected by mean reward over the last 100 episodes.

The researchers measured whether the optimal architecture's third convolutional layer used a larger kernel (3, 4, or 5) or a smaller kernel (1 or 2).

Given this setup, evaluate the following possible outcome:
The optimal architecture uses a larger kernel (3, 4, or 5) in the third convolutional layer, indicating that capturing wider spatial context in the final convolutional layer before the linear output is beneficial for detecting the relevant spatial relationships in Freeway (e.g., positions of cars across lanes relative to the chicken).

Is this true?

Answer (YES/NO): NO